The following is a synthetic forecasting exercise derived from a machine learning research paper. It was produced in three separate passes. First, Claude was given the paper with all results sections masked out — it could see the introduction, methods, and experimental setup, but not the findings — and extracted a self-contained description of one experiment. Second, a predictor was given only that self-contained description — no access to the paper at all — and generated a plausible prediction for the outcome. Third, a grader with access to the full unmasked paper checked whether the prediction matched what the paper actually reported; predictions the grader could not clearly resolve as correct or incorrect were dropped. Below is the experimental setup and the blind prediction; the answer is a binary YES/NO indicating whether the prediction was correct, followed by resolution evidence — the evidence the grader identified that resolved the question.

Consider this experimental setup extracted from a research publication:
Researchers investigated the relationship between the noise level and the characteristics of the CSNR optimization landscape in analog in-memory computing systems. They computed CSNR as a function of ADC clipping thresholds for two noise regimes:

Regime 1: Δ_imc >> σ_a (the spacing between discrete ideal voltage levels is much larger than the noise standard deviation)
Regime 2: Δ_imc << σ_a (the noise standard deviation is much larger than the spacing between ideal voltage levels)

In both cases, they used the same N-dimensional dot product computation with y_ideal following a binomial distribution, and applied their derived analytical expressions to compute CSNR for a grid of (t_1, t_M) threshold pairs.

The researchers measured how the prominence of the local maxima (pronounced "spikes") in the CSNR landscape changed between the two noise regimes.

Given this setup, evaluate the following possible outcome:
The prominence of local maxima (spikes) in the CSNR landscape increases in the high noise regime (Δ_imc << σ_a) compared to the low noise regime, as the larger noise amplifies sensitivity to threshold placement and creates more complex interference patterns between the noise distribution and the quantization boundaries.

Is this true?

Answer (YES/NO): NO